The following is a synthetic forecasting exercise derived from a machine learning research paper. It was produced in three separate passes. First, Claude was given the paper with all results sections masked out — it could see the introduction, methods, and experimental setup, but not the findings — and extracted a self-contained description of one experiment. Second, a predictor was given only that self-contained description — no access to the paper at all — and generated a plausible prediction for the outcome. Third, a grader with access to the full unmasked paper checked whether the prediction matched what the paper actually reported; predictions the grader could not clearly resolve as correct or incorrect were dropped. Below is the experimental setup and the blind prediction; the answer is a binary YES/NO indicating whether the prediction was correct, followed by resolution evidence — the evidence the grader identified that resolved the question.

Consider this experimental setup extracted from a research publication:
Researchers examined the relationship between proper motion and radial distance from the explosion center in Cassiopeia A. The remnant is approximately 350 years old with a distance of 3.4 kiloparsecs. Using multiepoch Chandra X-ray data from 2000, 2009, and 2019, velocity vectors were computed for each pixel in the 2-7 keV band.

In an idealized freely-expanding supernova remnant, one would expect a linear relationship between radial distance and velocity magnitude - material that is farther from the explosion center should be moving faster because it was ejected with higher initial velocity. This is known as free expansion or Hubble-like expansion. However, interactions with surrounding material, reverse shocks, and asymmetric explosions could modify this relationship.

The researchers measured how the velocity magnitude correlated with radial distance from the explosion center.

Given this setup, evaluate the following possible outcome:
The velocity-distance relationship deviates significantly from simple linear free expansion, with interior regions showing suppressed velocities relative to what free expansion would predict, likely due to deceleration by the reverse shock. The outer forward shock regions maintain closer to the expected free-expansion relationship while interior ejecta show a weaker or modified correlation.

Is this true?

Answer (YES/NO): YES